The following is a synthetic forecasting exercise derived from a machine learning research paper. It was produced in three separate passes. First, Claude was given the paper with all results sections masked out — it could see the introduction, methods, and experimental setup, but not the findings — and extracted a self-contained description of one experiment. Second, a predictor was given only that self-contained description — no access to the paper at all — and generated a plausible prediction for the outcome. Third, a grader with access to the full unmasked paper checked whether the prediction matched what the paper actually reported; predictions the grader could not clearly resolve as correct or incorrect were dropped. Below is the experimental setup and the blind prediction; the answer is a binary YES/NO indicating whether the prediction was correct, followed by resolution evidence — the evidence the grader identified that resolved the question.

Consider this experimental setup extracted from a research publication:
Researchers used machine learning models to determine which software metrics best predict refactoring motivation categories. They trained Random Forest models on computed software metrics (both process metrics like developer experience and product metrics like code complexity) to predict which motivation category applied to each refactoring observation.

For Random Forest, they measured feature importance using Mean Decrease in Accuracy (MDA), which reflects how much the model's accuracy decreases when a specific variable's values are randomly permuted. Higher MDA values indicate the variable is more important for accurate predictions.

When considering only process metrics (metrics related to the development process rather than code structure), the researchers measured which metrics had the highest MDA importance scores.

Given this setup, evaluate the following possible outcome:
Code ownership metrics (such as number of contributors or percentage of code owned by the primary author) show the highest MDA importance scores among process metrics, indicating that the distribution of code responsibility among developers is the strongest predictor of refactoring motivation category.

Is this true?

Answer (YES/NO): NO